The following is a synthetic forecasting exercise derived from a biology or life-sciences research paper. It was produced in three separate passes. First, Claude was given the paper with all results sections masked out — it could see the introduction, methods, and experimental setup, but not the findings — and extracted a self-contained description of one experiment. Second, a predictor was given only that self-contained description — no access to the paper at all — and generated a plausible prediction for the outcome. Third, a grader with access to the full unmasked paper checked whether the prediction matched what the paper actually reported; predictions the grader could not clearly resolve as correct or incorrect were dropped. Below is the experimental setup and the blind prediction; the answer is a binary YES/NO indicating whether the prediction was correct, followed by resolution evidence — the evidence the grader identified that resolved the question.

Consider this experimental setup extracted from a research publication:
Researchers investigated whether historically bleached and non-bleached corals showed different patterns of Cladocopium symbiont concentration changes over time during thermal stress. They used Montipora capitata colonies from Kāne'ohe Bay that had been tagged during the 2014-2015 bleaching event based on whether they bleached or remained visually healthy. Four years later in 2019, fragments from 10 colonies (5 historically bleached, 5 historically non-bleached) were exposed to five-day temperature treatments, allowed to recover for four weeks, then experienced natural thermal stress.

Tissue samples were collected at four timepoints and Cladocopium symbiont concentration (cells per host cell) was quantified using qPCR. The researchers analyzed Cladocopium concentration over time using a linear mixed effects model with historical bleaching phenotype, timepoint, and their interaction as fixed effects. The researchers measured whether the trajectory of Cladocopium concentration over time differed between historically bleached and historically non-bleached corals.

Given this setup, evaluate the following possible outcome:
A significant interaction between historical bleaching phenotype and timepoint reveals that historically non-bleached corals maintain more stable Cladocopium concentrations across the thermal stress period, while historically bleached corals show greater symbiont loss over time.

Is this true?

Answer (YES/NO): NO